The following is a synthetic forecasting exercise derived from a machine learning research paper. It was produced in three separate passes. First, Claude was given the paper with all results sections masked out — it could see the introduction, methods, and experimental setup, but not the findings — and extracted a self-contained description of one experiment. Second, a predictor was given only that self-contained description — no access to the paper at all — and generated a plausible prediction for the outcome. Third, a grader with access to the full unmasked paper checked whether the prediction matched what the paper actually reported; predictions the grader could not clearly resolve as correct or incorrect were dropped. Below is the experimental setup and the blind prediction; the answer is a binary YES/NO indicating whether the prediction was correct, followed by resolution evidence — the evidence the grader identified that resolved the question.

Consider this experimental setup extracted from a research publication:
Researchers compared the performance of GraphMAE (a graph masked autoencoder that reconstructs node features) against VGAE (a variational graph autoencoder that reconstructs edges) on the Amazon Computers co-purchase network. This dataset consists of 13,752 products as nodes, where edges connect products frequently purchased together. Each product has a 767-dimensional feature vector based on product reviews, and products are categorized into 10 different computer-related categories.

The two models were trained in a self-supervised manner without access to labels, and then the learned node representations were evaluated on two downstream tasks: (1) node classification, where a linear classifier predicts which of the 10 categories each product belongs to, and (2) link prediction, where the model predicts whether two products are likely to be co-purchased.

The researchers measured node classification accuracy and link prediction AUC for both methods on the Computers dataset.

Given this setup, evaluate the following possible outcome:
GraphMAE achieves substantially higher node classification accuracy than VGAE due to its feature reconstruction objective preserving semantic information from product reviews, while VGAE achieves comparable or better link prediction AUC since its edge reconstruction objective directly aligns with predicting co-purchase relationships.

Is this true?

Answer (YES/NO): YES